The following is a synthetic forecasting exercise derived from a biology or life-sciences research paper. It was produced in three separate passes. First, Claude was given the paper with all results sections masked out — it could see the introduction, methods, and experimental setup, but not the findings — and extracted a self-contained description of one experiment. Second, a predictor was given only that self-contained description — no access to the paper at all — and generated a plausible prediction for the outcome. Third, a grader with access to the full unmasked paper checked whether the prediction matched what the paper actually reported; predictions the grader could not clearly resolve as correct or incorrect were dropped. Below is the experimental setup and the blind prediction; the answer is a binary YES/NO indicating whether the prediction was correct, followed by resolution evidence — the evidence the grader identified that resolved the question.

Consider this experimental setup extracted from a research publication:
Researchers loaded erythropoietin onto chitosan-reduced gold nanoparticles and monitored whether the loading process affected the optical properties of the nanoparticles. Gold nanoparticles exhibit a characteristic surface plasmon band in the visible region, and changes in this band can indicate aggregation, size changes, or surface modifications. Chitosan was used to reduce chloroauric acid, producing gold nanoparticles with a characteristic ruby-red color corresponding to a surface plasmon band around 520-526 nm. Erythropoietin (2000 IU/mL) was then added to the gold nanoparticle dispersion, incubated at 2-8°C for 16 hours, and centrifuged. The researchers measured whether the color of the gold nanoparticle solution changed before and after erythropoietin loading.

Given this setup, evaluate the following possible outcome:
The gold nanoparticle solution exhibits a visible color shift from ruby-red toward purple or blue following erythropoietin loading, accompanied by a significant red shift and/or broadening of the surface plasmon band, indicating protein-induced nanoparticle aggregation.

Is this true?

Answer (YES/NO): NO